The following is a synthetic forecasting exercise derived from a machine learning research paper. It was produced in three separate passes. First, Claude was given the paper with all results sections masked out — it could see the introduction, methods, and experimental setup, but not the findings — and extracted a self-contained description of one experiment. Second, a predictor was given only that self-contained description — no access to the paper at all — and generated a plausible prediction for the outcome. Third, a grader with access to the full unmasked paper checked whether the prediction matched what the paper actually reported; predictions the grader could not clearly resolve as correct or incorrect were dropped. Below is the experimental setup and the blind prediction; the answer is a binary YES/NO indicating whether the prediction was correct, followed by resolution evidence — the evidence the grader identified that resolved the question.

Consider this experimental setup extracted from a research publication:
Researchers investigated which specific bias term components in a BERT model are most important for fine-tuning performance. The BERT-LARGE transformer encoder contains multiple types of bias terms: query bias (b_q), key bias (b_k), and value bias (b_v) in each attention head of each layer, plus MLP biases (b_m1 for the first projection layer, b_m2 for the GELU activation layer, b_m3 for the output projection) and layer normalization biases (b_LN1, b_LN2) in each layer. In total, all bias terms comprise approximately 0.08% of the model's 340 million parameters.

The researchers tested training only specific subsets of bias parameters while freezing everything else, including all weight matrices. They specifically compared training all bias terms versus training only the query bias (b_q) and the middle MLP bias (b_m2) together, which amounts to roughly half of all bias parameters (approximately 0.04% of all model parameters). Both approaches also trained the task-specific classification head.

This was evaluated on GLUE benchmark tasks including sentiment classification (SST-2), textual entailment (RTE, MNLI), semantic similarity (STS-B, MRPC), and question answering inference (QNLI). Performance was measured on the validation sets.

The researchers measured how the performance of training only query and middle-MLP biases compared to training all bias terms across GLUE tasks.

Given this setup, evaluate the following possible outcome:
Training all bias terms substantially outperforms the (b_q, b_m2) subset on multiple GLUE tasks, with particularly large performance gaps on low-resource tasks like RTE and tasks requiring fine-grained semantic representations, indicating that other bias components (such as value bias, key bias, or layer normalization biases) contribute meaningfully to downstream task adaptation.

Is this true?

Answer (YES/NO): NO